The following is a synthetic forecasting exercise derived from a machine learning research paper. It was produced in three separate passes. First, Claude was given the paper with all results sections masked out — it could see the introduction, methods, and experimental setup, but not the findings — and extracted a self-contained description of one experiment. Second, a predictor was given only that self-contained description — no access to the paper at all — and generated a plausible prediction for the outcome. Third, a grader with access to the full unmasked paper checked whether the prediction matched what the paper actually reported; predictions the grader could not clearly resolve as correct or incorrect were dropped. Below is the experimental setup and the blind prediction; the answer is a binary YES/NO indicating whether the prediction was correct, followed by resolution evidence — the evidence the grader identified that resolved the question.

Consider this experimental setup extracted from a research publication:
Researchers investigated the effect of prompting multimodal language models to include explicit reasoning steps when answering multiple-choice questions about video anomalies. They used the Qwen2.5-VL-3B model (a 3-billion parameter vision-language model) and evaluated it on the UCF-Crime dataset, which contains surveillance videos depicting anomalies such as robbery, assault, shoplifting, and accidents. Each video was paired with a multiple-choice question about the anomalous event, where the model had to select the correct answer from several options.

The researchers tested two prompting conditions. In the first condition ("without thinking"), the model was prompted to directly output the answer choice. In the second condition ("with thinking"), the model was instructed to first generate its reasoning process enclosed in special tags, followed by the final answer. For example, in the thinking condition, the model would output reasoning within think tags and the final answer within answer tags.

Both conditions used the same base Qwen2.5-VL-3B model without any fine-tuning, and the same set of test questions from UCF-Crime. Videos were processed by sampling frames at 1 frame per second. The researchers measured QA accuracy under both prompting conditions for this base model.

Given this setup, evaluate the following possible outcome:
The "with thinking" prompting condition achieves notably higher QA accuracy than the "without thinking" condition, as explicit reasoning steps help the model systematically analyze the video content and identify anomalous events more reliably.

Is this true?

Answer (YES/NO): NO